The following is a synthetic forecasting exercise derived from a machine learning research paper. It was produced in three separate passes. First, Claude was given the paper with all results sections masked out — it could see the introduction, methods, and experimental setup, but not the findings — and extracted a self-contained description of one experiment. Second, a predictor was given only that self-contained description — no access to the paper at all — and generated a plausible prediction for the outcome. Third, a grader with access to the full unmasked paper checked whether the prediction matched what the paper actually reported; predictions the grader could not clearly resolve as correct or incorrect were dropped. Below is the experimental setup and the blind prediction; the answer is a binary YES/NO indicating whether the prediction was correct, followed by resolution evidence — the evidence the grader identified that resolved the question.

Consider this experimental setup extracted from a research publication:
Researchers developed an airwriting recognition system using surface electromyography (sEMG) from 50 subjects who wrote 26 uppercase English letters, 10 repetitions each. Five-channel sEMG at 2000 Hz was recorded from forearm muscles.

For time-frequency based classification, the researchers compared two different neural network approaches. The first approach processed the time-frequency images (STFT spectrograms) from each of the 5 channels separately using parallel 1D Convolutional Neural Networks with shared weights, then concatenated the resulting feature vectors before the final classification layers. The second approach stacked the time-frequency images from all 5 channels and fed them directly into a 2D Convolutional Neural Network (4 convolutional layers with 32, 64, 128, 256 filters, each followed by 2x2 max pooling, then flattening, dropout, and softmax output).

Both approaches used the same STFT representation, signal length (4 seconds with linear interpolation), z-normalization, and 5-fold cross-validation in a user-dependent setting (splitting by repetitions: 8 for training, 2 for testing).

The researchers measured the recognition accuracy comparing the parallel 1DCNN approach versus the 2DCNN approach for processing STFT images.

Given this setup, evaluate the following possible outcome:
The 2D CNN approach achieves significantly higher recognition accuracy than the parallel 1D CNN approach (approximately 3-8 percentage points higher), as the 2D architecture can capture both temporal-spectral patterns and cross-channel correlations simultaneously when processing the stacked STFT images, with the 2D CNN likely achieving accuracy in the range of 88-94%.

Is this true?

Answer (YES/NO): NO